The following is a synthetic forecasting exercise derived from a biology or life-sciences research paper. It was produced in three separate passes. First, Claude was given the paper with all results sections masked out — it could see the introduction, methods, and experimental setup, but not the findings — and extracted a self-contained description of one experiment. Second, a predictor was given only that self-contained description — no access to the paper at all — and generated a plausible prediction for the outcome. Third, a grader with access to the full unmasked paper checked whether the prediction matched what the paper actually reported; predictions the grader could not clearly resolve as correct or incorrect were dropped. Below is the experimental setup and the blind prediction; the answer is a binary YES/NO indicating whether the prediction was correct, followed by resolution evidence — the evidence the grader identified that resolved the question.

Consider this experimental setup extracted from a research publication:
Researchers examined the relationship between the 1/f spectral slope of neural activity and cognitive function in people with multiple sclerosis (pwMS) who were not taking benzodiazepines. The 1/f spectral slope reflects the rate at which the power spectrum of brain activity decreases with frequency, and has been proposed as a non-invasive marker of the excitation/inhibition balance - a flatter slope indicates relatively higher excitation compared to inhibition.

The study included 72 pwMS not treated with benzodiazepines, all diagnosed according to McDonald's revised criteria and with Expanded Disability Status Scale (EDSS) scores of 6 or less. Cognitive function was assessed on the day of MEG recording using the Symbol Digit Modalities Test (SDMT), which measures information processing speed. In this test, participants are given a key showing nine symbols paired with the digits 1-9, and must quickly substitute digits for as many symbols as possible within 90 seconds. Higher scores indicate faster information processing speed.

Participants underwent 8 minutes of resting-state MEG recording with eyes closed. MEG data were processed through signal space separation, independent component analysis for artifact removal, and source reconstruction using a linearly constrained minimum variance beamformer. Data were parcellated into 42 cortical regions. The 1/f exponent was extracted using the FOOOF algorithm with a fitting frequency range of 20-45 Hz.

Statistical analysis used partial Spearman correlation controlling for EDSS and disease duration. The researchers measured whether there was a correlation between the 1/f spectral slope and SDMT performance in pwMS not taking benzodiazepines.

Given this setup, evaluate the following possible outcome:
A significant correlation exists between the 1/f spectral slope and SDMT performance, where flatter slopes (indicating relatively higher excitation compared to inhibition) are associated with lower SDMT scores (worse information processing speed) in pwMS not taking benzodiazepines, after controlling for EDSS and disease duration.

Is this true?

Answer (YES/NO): NO